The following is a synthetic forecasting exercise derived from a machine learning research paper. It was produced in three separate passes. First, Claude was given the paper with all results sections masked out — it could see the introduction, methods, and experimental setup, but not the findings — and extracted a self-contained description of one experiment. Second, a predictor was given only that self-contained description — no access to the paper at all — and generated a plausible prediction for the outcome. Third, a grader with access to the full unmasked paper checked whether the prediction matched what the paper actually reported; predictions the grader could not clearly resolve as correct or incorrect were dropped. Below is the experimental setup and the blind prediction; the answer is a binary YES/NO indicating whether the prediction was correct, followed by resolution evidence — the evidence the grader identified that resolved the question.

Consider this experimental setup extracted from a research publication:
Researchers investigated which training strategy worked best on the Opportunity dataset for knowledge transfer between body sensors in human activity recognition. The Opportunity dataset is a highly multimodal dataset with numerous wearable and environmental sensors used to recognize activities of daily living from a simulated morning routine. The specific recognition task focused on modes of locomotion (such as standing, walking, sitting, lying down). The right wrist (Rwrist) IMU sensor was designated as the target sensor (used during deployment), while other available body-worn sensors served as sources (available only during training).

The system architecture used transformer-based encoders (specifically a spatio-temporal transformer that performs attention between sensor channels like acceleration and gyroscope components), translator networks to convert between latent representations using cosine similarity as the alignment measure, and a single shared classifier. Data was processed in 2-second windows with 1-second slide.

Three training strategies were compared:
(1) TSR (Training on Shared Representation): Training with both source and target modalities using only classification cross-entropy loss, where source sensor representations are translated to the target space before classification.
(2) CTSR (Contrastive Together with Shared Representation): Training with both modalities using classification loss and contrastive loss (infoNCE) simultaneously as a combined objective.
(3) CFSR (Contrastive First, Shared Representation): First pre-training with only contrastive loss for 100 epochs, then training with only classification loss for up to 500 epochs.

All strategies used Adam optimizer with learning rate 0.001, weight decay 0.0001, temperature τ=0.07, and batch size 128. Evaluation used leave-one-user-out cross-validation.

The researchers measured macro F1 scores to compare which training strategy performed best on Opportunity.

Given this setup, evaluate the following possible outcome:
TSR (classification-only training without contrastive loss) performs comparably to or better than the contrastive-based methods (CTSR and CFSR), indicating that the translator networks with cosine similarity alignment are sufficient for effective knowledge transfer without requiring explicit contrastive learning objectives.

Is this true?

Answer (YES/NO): NO